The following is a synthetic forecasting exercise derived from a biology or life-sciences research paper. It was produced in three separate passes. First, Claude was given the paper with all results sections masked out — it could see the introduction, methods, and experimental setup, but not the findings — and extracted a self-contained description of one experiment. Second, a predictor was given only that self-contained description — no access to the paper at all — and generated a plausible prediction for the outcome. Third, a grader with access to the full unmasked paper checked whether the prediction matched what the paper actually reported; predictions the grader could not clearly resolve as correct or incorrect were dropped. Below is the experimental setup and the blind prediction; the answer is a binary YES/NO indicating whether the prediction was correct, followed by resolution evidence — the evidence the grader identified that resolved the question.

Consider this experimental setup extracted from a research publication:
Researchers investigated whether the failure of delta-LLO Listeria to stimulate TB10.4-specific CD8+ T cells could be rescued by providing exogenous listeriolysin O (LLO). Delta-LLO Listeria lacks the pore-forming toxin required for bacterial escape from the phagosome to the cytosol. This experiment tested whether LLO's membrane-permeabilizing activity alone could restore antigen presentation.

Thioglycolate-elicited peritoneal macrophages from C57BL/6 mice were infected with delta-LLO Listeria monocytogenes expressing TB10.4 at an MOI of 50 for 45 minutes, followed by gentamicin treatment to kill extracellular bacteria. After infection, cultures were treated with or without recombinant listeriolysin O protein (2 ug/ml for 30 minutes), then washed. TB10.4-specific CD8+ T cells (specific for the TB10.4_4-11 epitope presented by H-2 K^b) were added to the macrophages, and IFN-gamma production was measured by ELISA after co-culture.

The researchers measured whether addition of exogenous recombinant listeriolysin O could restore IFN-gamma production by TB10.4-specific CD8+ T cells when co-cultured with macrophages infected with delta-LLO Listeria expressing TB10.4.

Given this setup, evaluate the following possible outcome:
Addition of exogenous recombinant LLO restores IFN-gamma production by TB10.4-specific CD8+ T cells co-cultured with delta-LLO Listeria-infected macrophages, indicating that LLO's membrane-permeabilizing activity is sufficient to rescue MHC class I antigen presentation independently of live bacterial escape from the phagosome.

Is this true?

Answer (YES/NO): YES